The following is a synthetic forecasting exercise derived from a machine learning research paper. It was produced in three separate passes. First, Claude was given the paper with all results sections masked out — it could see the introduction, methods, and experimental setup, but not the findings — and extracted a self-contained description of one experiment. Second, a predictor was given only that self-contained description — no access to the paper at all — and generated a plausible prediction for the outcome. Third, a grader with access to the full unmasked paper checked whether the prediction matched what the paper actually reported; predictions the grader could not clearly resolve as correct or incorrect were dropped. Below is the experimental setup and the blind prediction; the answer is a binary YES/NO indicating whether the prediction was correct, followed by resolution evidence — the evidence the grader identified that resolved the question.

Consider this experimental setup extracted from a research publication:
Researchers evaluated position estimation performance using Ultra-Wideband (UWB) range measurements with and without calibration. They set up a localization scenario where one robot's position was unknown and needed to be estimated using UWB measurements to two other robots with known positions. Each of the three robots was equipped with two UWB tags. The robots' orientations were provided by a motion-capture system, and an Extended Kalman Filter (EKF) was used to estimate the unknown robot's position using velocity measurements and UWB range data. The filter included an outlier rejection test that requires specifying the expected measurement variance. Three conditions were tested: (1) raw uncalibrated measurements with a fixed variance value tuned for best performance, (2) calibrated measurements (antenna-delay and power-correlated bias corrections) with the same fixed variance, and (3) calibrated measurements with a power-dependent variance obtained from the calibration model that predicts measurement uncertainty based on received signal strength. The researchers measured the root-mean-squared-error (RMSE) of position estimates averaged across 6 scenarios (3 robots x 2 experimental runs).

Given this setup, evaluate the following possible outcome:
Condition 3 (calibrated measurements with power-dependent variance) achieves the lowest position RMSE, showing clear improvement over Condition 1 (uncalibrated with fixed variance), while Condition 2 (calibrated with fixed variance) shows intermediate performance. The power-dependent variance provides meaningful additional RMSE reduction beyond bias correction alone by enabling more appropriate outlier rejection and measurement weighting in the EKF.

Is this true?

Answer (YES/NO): YES